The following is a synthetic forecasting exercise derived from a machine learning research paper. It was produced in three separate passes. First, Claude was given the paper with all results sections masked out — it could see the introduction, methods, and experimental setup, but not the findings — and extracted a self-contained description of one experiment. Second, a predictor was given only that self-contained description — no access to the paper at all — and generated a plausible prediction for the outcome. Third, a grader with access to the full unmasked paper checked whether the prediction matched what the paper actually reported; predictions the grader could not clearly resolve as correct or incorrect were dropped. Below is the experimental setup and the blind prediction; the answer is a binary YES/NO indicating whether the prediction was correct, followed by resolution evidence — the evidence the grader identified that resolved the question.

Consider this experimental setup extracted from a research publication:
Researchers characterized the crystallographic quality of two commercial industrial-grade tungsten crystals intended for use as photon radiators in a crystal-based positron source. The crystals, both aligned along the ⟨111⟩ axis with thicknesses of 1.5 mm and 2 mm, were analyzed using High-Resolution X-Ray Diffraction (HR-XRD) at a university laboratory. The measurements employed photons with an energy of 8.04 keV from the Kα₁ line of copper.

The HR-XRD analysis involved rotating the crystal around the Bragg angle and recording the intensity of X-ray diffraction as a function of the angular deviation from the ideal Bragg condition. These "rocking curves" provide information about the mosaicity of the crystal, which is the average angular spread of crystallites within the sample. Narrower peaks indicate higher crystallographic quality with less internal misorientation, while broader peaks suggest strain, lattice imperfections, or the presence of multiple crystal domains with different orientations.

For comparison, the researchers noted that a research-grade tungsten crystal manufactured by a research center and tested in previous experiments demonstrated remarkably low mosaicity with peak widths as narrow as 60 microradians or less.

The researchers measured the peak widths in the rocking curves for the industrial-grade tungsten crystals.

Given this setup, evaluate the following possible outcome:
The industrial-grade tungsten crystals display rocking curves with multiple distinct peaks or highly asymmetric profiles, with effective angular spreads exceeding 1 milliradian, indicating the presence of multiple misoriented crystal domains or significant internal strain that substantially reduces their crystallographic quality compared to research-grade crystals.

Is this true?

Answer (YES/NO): YES